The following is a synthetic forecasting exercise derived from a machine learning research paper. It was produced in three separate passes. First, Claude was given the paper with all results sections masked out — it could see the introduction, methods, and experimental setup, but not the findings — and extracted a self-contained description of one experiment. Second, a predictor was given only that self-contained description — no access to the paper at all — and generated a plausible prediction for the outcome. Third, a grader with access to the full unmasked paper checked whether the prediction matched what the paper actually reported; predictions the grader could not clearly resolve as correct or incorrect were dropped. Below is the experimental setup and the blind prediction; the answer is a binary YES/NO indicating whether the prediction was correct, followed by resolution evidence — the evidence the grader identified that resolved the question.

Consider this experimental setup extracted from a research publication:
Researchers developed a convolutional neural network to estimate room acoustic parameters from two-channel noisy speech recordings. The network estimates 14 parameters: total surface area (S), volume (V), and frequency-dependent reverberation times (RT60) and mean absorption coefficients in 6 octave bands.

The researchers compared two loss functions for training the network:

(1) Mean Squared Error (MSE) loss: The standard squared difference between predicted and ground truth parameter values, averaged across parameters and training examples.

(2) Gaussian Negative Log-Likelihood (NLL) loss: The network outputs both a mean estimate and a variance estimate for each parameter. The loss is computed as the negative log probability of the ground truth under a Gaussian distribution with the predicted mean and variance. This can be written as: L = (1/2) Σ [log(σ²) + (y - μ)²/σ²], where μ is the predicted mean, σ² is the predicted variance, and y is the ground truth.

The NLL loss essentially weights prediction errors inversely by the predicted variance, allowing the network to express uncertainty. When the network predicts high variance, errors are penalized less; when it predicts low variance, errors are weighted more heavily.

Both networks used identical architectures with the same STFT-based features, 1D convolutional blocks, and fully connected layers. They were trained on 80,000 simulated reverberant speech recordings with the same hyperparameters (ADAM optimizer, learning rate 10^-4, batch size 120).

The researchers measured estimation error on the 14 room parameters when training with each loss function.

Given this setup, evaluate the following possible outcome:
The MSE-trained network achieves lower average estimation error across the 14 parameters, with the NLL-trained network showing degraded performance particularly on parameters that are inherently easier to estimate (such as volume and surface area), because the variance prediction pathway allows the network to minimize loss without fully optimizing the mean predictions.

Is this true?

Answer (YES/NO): NO